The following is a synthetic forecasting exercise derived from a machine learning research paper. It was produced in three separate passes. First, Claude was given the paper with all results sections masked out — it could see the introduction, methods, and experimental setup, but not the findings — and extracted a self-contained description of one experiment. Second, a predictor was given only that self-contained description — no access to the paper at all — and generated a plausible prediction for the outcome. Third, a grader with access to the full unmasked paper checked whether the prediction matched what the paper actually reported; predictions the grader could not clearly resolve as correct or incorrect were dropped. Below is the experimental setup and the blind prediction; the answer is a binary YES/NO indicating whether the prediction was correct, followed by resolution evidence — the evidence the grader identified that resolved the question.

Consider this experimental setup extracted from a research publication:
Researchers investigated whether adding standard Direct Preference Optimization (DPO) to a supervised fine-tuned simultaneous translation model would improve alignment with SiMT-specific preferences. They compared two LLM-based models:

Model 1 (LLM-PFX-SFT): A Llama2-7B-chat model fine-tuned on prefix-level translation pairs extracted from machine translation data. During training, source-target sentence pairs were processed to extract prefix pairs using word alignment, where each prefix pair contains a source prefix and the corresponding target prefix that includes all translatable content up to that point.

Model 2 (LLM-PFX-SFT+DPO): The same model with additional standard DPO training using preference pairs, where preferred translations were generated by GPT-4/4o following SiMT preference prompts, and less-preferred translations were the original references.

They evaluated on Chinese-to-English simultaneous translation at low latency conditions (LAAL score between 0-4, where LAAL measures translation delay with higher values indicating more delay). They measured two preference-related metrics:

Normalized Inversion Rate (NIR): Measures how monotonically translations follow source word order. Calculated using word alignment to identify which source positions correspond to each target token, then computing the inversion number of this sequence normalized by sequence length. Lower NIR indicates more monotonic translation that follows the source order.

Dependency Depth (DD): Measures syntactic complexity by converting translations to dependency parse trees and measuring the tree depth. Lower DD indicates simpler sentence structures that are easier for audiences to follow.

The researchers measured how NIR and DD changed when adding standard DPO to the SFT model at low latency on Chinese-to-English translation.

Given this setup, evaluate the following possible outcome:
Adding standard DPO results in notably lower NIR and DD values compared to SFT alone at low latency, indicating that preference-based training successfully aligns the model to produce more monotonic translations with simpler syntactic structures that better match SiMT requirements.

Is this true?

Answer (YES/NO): NO